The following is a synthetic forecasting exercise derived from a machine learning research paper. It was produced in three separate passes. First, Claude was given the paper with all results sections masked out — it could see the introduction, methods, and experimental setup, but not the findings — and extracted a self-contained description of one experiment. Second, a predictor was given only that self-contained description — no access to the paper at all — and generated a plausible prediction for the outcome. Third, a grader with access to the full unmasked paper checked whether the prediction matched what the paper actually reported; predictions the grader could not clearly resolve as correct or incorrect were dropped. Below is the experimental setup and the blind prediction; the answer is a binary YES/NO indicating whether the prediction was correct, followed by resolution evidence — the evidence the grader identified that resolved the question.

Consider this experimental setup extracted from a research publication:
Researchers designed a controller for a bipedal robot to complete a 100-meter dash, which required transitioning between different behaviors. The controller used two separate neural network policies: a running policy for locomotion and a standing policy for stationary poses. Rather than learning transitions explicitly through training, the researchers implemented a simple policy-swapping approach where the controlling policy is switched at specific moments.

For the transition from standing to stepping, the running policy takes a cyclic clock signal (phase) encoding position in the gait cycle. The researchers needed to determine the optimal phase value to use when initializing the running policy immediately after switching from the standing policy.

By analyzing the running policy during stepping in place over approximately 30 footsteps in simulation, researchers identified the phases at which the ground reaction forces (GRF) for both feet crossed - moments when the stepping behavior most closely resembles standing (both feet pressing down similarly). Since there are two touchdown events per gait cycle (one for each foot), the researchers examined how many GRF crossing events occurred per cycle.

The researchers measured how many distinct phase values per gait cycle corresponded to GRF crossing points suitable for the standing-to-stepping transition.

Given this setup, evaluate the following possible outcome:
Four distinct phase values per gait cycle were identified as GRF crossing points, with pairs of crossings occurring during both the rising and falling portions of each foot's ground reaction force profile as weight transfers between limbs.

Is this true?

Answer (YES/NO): NO